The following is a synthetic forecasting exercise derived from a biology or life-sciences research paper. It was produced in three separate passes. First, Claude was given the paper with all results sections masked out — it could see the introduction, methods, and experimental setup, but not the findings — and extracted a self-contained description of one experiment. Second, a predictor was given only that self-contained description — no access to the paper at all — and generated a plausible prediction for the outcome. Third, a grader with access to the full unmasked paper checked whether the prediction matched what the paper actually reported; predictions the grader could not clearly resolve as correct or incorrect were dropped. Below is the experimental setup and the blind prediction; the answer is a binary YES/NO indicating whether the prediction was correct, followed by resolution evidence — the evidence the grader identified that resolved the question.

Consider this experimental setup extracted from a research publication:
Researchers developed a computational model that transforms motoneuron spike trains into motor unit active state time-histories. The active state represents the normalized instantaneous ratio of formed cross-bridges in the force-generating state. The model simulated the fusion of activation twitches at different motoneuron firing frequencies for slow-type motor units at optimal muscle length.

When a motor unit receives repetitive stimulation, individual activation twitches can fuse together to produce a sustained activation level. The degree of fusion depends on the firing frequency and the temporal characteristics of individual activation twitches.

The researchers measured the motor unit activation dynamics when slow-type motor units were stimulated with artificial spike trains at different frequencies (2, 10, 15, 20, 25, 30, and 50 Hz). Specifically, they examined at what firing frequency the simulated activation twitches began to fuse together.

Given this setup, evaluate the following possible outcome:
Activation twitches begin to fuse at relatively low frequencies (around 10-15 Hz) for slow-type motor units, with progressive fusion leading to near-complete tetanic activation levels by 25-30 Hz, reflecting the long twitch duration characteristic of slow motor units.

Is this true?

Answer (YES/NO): NO